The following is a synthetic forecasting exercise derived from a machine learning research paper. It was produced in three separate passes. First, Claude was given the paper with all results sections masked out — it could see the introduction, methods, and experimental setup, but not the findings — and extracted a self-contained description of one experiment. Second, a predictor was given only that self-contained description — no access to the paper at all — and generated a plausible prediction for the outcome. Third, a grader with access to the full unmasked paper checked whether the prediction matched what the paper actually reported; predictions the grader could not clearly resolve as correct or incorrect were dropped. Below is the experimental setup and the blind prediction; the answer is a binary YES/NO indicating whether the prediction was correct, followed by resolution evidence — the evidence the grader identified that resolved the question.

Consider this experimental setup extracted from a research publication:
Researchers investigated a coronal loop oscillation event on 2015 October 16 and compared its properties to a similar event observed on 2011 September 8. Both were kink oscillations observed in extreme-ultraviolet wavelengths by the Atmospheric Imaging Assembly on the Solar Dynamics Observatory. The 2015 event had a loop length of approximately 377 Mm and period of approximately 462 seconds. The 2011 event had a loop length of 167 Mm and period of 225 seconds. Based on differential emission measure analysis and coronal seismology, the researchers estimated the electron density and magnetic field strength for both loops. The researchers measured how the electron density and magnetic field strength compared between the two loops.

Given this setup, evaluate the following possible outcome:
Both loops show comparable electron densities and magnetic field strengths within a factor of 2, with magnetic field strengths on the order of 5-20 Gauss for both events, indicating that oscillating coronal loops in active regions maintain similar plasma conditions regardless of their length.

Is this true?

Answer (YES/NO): NO